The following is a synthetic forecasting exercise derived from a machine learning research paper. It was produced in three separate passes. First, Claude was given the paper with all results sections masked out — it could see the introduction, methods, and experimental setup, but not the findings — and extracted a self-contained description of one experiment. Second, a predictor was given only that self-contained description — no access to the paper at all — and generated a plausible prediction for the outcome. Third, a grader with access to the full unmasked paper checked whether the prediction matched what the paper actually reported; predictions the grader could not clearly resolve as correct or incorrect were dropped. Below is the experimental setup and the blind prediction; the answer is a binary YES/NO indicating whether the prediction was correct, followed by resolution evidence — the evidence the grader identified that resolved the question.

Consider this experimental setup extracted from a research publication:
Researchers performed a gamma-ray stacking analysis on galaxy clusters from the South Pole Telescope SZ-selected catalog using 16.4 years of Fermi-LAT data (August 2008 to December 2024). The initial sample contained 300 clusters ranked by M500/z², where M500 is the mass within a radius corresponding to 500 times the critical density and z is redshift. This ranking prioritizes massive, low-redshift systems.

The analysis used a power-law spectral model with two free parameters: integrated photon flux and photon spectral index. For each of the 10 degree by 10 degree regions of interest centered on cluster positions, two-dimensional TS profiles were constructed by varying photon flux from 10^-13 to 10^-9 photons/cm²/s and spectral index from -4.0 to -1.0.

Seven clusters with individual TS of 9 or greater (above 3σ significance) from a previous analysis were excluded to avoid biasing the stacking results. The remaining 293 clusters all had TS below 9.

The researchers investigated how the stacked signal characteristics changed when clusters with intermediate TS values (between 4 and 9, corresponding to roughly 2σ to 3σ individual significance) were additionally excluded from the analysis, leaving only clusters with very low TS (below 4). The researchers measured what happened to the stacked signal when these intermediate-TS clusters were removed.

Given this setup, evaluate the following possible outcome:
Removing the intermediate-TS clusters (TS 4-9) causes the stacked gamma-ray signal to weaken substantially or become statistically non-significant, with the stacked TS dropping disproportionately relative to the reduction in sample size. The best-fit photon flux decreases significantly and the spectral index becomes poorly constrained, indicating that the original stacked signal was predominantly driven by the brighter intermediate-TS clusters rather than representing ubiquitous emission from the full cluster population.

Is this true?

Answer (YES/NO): YES